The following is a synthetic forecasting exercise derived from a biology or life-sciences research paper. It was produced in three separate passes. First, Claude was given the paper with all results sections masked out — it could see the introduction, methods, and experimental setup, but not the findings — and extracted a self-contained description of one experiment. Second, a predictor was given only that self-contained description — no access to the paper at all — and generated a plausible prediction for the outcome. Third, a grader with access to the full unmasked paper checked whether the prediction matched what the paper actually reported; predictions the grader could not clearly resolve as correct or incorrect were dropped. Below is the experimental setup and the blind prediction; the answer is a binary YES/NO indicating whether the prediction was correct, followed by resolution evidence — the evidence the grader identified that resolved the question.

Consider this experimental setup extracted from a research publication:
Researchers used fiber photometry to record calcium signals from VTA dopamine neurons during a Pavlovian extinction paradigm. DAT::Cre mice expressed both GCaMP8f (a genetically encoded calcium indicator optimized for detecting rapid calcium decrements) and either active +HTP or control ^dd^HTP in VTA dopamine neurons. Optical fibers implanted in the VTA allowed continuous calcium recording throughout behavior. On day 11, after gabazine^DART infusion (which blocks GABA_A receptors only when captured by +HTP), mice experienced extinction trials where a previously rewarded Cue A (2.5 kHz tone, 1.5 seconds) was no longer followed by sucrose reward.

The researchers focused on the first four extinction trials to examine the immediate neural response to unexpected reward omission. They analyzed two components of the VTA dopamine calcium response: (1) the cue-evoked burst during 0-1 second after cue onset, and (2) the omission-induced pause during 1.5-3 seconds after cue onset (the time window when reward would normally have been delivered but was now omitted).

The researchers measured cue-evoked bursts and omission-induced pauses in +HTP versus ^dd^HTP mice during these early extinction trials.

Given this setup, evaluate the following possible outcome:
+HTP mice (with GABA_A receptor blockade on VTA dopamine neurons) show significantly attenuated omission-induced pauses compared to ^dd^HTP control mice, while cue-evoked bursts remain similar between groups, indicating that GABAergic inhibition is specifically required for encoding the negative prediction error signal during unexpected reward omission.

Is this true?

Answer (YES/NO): YES